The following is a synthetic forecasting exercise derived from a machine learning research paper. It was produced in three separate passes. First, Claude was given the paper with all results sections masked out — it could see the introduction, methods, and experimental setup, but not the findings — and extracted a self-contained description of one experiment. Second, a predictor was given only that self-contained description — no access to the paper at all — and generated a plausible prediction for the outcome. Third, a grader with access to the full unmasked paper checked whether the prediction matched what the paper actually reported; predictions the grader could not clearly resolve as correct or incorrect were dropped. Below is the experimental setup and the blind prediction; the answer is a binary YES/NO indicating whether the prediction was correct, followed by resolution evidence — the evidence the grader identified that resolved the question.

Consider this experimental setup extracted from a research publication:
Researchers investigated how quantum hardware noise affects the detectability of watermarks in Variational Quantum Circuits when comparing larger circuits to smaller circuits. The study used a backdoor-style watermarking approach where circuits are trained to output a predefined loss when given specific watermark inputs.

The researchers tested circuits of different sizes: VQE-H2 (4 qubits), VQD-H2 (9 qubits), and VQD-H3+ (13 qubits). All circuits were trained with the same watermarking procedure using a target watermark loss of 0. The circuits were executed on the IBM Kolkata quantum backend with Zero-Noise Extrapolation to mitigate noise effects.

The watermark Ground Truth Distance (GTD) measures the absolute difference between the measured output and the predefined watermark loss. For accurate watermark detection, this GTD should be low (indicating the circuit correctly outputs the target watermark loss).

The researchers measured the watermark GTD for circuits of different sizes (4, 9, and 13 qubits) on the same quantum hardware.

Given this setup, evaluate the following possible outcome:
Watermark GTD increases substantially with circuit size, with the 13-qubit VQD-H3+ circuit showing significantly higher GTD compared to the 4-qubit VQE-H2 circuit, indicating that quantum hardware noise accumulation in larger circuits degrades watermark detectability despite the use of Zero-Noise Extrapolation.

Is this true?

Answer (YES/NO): NO